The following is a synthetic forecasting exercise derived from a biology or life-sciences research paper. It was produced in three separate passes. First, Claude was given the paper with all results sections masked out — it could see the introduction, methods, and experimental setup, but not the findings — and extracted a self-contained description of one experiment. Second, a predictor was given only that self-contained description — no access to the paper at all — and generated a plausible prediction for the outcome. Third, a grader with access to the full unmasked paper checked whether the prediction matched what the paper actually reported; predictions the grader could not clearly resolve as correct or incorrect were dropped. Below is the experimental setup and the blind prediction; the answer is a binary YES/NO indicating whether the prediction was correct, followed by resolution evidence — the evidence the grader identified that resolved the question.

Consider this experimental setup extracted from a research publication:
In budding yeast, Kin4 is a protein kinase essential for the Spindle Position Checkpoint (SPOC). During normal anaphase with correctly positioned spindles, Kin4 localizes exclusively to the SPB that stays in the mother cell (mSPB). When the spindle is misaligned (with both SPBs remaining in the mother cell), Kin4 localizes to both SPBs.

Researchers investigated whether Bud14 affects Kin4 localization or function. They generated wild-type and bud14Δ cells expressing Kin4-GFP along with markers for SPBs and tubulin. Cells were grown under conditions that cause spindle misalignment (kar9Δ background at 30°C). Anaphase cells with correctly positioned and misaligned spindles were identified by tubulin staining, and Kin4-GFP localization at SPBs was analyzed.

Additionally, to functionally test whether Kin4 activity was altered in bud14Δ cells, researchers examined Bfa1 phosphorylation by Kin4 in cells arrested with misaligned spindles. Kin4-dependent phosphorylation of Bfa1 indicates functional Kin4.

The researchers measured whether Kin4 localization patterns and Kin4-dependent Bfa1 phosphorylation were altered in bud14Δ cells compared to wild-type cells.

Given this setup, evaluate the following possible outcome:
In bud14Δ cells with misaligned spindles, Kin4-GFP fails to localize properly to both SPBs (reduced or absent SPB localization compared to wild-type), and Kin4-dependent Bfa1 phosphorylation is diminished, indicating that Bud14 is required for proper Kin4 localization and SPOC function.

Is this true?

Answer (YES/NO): NO